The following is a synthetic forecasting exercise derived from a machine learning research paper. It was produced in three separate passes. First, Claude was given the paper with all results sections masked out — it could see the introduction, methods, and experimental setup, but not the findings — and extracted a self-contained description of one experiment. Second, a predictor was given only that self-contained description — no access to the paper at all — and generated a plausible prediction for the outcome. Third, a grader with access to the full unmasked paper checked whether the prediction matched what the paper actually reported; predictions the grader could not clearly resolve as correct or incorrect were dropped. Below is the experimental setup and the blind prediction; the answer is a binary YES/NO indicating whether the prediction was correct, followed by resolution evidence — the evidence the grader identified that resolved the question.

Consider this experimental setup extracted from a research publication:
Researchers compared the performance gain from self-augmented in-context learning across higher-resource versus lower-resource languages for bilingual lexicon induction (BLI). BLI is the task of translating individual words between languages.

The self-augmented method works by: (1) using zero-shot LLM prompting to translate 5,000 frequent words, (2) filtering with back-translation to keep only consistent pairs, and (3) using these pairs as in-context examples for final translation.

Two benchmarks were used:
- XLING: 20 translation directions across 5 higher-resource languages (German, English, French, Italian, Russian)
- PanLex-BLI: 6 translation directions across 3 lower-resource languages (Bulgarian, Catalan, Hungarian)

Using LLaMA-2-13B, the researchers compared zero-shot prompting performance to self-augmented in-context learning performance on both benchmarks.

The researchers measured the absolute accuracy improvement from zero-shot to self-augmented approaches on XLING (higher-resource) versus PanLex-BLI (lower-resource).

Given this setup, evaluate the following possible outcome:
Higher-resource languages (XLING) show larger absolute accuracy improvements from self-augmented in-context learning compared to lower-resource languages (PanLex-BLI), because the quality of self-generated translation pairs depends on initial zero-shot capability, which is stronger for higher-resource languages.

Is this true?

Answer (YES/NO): NO